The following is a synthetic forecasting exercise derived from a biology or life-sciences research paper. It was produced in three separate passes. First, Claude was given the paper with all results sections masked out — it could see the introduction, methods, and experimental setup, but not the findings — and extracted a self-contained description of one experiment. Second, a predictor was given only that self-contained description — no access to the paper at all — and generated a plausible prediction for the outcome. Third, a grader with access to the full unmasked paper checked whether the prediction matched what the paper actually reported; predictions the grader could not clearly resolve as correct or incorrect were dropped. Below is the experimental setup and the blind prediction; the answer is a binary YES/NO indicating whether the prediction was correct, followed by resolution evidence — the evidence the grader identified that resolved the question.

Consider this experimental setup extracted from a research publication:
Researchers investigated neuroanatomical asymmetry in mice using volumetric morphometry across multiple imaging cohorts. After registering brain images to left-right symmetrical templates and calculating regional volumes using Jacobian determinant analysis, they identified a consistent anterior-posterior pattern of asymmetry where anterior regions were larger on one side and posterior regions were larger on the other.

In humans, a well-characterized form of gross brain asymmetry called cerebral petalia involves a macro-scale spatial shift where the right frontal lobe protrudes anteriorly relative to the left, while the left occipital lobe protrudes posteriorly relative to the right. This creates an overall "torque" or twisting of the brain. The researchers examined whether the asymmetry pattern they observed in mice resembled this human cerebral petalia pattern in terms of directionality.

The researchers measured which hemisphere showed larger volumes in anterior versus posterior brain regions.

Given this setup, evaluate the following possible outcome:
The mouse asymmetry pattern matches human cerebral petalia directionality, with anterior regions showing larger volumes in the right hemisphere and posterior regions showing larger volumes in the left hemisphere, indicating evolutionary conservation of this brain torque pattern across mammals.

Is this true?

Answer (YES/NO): NO